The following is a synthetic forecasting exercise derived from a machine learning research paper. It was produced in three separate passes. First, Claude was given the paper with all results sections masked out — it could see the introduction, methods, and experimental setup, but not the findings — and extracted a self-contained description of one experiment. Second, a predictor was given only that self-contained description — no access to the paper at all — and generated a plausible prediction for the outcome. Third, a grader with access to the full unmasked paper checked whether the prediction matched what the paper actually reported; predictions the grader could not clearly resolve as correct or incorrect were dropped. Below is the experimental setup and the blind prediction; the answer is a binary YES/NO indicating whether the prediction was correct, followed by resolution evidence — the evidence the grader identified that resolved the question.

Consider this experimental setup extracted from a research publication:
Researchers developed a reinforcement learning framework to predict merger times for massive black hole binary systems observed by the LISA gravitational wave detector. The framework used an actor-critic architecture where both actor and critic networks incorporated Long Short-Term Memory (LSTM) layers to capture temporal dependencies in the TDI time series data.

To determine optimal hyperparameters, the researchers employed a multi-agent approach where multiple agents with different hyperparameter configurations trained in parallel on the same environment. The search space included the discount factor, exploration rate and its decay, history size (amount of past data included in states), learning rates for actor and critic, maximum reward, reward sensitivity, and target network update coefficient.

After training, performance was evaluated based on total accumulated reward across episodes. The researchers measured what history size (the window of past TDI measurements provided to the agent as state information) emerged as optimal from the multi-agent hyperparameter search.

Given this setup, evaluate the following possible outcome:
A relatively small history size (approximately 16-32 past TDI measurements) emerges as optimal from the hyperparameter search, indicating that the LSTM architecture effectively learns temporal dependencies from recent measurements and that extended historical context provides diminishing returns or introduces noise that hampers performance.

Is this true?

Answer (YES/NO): NO